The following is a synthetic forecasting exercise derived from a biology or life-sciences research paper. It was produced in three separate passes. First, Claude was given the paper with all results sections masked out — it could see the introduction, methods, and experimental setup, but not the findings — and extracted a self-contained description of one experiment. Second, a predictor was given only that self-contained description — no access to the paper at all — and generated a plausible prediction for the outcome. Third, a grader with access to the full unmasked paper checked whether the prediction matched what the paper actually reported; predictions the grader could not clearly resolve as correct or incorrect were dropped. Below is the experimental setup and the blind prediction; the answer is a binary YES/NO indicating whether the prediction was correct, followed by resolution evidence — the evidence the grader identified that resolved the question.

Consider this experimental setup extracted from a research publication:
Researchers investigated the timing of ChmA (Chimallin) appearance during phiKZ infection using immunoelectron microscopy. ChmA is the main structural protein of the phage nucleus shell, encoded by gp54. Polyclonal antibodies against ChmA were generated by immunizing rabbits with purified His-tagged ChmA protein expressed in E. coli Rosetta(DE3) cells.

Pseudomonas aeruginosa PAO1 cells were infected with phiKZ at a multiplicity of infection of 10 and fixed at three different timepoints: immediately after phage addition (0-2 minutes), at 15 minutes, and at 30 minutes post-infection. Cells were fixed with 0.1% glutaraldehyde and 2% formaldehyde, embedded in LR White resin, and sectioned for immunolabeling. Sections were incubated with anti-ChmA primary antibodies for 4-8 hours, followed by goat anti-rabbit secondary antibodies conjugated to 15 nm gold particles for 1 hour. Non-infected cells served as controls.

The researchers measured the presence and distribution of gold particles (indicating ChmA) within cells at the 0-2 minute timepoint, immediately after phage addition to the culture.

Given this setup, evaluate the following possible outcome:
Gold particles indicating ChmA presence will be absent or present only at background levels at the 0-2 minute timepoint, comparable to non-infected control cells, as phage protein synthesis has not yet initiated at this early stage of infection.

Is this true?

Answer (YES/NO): YES